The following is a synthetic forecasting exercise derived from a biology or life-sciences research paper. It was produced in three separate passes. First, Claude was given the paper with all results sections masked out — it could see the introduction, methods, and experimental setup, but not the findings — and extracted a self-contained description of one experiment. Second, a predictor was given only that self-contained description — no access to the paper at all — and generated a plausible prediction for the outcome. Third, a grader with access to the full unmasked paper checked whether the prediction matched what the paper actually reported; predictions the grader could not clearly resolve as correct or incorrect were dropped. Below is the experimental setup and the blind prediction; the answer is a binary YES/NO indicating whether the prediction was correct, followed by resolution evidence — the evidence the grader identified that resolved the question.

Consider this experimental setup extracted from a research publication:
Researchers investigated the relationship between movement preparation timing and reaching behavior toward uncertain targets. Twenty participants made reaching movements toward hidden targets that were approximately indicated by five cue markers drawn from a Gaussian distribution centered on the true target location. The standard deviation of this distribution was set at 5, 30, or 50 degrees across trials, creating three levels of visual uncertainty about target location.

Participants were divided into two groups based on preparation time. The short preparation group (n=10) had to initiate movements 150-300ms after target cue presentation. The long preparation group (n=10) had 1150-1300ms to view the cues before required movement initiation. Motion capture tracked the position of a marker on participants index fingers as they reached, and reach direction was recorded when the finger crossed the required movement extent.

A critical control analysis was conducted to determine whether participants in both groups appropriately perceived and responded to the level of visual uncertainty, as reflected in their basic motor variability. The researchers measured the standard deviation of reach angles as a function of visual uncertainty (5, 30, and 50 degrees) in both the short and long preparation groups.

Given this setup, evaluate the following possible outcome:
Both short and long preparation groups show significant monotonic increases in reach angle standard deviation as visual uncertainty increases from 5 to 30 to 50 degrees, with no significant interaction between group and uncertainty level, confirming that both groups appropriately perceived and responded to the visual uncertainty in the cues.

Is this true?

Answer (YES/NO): YES